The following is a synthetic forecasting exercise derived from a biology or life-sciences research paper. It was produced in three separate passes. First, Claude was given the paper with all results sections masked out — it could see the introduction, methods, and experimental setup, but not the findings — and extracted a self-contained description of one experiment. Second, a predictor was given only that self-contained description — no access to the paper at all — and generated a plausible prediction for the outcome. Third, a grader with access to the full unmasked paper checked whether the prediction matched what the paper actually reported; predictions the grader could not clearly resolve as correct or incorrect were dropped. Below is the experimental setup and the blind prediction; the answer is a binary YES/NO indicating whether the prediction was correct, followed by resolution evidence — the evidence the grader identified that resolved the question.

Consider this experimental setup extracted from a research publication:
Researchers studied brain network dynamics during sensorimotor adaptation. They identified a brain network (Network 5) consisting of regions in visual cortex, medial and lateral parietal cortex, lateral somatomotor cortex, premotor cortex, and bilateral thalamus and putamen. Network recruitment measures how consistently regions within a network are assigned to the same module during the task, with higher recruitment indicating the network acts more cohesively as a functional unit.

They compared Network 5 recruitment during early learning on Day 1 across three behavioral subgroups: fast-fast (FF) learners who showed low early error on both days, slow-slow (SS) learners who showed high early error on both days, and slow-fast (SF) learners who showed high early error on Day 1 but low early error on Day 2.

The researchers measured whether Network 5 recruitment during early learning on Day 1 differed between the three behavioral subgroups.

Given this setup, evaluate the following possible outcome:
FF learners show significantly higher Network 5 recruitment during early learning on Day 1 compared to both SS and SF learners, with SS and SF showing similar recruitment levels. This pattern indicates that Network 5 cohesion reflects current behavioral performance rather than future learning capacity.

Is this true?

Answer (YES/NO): YES